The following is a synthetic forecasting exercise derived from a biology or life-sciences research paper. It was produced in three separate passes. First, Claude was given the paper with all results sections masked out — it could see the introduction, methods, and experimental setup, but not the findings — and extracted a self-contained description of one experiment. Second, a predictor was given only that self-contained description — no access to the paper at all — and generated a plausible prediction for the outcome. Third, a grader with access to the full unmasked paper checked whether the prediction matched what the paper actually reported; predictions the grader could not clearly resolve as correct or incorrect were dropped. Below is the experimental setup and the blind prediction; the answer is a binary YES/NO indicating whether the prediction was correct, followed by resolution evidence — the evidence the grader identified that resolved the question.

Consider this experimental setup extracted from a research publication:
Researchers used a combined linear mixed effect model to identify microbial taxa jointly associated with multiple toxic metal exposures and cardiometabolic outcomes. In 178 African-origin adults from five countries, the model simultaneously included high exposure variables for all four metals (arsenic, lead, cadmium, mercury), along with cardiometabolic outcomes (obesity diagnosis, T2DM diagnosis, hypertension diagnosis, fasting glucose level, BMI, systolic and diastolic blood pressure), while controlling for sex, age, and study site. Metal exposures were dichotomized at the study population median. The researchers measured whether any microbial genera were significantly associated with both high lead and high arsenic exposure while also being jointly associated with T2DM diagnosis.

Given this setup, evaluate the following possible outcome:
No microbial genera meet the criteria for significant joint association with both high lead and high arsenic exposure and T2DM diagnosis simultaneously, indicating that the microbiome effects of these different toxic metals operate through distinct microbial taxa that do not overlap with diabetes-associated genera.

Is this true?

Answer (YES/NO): NO